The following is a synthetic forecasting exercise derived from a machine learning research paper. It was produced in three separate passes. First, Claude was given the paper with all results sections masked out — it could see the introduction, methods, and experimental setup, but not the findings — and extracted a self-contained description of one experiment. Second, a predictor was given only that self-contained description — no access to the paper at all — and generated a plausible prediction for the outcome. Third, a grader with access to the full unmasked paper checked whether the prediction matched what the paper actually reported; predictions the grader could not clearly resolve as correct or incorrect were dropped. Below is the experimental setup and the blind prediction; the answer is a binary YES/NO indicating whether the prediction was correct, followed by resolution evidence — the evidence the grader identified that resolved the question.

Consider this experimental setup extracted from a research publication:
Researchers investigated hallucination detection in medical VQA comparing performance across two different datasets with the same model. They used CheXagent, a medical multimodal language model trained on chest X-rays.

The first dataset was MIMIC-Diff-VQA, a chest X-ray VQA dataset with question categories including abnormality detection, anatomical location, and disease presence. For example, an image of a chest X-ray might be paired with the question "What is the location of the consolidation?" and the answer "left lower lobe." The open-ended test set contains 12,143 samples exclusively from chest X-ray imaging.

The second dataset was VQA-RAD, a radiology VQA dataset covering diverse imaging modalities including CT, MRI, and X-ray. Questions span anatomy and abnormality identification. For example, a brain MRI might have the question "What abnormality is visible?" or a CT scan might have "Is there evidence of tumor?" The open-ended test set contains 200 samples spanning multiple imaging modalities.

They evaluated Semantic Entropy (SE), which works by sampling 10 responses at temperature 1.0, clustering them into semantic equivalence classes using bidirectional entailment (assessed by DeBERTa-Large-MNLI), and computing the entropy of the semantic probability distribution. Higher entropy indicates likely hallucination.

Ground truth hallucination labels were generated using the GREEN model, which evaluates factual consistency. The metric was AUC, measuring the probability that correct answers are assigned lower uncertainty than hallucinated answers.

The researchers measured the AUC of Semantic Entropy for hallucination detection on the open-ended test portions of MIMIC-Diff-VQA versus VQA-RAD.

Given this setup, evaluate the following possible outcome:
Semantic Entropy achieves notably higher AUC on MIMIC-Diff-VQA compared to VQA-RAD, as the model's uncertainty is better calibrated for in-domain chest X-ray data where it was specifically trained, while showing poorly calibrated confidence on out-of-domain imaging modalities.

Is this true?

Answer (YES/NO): YES